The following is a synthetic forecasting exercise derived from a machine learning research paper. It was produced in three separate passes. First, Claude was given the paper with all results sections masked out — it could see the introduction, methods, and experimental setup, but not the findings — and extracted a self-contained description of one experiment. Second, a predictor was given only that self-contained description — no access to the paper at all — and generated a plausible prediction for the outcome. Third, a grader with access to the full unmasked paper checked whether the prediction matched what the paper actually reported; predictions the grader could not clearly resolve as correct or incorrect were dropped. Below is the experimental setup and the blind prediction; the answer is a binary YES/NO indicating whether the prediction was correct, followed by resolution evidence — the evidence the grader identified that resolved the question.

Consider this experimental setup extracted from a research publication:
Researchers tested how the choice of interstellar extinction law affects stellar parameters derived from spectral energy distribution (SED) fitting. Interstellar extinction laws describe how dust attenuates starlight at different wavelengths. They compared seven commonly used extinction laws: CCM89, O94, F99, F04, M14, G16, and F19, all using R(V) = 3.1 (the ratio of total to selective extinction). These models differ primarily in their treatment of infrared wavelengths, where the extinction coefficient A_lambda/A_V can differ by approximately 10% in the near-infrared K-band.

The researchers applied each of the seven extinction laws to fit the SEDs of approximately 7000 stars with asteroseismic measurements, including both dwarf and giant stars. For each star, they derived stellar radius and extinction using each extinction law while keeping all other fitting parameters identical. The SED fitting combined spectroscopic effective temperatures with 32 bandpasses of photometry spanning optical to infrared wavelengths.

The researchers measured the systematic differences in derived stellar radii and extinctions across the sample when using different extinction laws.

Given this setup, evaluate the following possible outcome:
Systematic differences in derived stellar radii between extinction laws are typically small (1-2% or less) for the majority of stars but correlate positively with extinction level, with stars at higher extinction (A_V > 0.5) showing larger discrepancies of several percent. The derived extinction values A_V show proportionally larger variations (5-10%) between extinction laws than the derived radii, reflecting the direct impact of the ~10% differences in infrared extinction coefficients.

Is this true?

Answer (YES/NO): NO